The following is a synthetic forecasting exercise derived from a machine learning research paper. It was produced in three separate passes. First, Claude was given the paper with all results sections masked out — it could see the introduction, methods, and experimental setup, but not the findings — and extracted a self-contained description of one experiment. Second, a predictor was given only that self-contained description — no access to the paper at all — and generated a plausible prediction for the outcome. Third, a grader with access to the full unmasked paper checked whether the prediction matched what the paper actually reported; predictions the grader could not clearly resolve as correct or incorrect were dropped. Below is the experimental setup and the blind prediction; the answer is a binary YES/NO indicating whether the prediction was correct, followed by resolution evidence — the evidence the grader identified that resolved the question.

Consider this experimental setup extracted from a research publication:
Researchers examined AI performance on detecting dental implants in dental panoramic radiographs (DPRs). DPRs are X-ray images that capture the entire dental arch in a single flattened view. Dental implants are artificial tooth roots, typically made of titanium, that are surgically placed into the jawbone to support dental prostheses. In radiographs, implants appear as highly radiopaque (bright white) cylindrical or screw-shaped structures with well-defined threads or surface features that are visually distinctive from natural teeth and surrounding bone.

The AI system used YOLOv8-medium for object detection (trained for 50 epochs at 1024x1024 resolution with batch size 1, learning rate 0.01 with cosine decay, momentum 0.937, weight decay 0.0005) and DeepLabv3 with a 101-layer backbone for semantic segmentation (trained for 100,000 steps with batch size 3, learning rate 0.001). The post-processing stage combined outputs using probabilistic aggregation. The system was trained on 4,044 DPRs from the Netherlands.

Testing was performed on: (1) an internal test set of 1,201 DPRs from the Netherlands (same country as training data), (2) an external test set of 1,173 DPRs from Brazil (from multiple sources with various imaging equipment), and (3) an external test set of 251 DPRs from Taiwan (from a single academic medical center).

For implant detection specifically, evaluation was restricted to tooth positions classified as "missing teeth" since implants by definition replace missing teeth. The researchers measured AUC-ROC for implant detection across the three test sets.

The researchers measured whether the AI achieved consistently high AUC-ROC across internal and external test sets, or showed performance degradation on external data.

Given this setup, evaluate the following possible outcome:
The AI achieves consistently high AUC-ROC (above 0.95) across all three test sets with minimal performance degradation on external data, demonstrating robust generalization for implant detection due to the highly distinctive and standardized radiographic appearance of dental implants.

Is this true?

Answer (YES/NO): YES